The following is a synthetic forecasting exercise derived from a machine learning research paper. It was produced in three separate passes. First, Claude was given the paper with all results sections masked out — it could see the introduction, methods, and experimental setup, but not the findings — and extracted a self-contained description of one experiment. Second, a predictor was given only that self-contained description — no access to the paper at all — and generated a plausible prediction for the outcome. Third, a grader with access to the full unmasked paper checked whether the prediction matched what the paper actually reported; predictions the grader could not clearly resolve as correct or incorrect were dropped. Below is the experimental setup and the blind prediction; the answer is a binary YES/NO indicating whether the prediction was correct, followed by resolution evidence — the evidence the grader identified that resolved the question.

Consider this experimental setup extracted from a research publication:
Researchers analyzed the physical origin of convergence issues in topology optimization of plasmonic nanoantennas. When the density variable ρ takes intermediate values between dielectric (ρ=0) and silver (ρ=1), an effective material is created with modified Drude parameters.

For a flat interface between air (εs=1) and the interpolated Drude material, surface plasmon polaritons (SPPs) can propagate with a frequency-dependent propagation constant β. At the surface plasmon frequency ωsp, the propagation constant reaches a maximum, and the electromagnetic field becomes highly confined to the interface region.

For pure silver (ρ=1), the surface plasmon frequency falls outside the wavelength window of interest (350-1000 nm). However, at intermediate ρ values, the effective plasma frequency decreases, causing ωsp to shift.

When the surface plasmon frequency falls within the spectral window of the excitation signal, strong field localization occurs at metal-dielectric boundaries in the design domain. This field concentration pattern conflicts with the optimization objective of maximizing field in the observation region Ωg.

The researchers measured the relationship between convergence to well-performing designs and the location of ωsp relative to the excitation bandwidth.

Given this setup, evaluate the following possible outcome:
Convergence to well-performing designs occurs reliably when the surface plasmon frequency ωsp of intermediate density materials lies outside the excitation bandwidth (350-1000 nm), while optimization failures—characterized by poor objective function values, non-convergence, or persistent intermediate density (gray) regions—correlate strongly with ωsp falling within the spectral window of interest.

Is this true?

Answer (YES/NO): YES